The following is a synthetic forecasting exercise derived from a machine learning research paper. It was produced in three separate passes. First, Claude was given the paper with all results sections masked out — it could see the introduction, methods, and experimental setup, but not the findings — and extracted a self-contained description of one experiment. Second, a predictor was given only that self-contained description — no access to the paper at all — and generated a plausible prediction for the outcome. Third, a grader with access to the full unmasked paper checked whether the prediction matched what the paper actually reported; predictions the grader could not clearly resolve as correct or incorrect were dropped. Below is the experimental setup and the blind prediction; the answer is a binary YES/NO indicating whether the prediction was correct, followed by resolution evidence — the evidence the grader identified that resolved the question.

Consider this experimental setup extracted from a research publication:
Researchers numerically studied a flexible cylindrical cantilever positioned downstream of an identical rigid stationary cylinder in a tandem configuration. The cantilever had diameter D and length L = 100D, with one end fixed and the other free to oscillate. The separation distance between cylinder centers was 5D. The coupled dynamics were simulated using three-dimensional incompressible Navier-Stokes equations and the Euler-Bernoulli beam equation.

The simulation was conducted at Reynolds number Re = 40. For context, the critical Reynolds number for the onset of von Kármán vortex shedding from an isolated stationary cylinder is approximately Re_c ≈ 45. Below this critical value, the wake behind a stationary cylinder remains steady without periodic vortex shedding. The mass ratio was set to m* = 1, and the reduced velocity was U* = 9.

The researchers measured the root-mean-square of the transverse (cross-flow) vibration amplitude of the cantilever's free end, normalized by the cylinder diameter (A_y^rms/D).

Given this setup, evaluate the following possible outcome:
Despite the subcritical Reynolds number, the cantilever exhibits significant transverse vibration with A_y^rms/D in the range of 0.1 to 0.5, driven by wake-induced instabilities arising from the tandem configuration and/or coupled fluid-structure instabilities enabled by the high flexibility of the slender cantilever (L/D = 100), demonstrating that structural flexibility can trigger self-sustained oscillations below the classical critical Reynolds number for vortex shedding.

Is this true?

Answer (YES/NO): NO